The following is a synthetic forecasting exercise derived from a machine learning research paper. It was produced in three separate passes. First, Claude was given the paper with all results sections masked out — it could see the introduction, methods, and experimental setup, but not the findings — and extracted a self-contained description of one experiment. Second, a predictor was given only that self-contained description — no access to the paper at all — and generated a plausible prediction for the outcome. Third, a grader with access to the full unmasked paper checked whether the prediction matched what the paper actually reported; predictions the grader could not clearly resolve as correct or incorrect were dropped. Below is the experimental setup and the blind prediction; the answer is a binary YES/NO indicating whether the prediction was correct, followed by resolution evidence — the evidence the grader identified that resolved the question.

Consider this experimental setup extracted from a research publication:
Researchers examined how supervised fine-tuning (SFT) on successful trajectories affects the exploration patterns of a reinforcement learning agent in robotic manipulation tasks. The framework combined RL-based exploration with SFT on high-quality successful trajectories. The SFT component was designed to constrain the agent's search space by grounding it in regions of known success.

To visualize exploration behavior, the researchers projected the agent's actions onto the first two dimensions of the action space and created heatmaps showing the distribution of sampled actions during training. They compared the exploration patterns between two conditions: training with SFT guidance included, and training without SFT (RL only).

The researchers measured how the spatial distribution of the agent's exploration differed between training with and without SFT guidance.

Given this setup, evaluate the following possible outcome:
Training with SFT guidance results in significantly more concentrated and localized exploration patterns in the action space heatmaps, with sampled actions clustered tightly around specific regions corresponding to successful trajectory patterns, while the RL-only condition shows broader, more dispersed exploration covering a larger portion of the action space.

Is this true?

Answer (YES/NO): YES